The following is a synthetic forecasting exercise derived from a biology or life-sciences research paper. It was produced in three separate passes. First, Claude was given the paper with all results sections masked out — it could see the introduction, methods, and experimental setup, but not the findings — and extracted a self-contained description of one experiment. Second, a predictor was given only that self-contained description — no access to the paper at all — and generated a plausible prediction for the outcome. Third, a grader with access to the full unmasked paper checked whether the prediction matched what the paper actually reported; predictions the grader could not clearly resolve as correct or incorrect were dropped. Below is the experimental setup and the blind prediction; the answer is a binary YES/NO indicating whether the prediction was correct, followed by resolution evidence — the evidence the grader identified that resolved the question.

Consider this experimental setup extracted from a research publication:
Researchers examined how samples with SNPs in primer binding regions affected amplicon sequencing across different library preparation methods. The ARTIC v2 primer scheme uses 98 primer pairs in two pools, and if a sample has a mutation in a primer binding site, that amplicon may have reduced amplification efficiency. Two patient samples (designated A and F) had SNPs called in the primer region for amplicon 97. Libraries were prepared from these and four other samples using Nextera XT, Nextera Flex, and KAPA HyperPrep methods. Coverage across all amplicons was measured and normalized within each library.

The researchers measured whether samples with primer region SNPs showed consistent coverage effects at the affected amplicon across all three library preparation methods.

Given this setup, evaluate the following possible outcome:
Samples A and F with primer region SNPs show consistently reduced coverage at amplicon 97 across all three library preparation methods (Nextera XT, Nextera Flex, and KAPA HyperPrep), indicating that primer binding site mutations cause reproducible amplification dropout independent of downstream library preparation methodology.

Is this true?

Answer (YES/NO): YES